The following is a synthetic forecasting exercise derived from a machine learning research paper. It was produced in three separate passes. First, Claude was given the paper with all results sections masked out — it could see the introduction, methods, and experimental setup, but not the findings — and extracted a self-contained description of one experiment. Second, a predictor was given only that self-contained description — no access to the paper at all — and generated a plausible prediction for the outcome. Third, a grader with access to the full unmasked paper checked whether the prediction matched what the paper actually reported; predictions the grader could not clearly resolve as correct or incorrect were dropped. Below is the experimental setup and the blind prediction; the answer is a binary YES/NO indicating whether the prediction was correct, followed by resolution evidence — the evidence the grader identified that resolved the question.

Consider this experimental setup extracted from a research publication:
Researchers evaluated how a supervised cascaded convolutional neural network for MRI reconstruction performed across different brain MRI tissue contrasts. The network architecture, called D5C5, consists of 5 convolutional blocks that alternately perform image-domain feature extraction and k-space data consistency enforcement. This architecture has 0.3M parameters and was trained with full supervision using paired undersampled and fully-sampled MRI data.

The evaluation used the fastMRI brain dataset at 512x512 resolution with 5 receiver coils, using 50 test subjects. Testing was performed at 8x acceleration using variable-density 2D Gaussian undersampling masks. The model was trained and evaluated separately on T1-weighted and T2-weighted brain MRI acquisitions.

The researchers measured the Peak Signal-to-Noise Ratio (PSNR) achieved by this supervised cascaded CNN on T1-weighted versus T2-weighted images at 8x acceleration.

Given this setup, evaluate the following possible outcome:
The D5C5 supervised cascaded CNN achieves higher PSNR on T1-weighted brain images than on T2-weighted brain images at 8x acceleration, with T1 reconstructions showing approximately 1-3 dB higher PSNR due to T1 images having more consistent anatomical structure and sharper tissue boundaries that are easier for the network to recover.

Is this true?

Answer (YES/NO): NO